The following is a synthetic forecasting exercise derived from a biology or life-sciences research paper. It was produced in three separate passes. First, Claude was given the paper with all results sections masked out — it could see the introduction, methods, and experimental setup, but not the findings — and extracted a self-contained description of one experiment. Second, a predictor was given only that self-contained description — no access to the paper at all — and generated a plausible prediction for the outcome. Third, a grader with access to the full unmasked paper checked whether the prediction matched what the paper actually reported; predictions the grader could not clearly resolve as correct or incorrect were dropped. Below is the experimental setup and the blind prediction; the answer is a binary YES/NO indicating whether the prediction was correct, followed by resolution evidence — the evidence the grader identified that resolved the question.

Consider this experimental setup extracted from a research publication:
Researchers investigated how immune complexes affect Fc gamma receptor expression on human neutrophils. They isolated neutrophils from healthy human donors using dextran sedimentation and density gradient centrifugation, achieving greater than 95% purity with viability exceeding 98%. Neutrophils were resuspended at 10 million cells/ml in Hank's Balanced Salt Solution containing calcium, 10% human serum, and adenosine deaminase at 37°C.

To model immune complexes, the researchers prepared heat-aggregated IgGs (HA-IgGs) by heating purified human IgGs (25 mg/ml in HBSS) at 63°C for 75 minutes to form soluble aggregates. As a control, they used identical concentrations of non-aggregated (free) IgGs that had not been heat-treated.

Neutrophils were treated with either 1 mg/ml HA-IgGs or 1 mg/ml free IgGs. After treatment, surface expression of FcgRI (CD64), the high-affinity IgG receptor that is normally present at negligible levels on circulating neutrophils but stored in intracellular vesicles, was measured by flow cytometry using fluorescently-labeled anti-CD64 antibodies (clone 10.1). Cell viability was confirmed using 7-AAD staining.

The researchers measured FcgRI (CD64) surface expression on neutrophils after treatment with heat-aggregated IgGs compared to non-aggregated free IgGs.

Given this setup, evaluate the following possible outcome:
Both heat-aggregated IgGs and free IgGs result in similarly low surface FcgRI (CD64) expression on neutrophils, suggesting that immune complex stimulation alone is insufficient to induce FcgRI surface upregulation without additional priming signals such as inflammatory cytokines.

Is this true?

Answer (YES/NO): NO